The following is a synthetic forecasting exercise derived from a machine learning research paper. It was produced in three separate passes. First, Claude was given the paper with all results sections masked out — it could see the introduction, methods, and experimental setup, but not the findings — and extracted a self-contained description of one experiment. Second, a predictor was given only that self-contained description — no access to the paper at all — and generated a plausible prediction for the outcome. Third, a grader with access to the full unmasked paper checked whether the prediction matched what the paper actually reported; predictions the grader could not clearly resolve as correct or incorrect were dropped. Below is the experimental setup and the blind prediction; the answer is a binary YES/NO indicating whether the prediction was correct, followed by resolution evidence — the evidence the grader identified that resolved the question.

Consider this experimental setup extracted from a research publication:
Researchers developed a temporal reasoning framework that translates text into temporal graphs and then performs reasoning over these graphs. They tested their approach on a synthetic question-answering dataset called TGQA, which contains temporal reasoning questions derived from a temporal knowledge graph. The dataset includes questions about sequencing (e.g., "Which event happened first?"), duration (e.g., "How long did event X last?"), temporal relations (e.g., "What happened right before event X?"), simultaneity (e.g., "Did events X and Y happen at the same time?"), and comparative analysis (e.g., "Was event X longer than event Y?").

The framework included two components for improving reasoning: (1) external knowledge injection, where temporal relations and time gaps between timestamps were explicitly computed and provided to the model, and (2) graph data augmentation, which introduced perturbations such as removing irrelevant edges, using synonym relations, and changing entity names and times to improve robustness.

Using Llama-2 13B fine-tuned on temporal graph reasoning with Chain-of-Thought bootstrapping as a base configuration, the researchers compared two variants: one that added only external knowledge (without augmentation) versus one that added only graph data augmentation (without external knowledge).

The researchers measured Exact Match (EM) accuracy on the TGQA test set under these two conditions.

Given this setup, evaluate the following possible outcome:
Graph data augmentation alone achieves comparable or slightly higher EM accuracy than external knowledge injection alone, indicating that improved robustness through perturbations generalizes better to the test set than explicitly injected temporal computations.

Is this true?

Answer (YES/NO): YES